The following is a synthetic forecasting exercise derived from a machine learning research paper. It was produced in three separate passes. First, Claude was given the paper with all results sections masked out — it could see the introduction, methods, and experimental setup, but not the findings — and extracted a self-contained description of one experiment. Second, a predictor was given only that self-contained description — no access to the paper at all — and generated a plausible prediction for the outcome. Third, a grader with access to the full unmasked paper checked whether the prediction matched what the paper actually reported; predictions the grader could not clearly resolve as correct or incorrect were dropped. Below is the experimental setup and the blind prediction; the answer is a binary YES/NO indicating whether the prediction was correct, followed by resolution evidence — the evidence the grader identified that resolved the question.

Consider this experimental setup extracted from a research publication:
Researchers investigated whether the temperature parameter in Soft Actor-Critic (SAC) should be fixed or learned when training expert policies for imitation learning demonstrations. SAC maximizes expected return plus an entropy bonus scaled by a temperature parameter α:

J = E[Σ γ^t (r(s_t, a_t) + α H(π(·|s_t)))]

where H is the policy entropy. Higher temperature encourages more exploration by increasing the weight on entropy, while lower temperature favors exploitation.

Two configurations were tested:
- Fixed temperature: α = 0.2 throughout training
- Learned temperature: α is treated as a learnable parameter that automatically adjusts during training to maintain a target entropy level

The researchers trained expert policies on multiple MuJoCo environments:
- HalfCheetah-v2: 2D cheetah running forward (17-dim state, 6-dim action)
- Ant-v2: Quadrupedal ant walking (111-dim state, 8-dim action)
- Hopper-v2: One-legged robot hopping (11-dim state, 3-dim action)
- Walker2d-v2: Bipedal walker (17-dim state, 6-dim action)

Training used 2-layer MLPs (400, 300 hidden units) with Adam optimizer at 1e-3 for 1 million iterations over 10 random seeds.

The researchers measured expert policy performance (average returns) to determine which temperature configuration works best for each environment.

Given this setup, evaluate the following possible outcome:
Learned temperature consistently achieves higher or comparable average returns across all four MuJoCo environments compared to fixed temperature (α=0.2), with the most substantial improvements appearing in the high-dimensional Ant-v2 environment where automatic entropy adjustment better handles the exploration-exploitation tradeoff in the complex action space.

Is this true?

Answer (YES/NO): NO